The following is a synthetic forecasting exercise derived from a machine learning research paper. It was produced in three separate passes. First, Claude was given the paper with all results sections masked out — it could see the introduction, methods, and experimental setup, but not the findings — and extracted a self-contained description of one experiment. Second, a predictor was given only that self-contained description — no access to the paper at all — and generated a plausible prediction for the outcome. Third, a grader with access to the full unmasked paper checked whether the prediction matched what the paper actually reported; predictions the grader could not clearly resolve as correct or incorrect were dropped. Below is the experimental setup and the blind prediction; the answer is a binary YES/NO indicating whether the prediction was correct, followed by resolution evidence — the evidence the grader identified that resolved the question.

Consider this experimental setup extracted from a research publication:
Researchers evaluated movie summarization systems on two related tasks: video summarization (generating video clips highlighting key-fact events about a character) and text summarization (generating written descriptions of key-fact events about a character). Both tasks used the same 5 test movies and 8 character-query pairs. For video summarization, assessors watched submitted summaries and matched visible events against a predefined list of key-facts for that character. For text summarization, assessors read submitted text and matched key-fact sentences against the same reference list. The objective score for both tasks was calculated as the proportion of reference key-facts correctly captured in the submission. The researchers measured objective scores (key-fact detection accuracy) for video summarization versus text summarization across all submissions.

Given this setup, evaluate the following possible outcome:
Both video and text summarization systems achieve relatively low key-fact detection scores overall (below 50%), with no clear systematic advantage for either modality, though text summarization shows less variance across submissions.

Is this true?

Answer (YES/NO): NO